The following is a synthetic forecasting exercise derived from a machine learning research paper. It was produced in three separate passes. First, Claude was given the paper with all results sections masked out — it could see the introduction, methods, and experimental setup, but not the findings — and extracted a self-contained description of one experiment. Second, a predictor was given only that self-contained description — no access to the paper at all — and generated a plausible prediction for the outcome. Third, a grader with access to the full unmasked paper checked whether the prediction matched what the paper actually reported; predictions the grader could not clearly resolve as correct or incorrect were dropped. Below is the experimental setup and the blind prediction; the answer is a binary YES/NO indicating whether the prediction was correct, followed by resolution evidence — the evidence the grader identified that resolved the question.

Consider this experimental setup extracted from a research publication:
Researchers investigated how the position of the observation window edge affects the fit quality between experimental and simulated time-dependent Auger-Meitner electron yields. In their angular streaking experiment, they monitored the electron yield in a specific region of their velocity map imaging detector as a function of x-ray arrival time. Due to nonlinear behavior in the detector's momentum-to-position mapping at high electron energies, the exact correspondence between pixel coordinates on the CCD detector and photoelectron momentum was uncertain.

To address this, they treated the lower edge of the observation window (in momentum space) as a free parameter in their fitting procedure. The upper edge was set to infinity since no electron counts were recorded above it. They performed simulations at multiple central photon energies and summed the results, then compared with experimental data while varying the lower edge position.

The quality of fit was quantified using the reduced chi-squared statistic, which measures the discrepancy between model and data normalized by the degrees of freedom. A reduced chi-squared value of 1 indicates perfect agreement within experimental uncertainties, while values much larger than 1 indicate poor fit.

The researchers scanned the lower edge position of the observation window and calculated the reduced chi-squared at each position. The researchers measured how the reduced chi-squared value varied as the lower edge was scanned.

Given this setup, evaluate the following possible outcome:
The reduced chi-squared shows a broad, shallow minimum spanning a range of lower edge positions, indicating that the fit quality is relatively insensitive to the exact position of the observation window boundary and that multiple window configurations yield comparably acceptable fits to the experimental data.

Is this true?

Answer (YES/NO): NO